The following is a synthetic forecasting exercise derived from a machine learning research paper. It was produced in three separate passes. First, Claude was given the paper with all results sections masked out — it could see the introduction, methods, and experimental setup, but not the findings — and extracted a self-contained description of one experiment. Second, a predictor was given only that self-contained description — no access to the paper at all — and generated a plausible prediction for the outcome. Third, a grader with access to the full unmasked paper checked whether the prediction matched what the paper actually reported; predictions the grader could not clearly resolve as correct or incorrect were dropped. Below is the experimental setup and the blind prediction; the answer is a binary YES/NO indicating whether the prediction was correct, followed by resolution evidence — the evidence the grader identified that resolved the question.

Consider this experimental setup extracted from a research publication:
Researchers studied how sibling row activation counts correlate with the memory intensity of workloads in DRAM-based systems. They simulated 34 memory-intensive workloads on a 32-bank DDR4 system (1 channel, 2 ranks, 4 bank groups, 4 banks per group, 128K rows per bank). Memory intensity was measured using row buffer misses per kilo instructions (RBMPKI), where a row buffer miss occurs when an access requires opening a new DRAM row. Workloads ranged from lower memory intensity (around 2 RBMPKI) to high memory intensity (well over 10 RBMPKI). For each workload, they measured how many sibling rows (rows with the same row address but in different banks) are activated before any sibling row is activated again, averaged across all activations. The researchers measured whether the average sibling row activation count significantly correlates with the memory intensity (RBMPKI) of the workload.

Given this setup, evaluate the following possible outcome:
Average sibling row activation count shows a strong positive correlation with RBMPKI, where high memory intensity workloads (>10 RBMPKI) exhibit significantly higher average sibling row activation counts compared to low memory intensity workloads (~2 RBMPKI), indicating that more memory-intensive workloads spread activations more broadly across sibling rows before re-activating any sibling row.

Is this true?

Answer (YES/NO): NO